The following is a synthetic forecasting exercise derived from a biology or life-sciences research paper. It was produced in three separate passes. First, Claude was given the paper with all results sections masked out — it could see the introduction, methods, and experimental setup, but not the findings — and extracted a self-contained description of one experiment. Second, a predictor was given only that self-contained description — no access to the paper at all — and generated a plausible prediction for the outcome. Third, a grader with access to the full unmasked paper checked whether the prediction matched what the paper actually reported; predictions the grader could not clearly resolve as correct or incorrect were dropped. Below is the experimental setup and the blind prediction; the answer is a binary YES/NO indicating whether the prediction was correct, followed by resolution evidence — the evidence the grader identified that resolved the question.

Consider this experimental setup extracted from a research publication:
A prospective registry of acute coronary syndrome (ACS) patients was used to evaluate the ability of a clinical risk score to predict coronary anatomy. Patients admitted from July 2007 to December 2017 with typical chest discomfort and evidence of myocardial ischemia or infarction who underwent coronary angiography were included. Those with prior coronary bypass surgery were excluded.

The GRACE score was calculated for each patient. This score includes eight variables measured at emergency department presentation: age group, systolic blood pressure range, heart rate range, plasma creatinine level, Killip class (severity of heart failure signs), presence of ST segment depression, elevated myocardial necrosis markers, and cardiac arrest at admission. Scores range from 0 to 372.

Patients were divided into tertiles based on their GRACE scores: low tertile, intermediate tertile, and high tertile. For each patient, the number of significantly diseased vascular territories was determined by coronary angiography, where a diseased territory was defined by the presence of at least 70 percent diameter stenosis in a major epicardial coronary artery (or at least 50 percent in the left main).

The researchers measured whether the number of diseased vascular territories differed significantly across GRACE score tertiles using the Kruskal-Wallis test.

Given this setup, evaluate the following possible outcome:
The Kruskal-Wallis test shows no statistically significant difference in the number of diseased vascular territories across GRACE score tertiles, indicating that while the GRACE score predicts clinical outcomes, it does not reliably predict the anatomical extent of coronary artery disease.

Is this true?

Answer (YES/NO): NO